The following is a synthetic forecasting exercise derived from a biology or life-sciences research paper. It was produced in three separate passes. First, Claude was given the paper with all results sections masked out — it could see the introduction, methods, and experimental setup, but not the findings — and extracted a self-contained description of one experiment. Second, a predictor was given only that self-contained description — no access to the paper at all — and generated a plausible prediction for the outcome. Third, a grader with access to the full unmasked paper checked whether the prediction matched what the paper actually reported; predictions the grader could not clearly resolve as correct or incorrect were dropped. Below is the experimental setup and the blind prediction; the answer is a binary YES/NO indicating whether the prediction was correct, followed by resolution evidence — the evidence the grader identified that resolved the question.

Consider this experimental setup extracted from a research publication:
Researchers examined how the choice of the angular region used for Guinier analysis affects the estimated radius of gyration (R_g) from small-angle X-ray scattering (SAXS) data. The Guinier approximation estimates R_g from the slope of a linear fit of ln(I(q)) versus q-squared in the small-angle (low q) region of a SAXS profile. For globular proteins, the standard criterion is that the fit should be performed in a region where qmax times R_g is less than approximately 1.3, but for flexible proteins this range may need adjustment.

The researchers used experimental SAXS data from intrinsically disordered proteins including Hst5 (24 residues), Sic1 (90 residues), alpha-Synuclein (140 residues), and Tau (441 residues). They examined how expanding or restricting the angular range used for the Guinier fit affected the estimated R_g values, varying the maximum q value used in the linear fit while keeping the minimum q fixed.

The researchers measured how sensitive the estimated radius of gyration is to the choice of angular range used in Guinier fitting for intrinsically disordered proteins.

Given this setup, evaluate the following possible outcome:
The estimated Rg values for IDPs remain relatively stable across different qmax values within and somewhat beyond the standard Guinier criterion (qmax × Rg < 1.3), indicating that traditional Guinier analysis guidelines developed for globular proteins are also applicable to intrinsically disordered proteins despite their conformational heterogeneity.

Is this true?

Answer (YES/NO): NO